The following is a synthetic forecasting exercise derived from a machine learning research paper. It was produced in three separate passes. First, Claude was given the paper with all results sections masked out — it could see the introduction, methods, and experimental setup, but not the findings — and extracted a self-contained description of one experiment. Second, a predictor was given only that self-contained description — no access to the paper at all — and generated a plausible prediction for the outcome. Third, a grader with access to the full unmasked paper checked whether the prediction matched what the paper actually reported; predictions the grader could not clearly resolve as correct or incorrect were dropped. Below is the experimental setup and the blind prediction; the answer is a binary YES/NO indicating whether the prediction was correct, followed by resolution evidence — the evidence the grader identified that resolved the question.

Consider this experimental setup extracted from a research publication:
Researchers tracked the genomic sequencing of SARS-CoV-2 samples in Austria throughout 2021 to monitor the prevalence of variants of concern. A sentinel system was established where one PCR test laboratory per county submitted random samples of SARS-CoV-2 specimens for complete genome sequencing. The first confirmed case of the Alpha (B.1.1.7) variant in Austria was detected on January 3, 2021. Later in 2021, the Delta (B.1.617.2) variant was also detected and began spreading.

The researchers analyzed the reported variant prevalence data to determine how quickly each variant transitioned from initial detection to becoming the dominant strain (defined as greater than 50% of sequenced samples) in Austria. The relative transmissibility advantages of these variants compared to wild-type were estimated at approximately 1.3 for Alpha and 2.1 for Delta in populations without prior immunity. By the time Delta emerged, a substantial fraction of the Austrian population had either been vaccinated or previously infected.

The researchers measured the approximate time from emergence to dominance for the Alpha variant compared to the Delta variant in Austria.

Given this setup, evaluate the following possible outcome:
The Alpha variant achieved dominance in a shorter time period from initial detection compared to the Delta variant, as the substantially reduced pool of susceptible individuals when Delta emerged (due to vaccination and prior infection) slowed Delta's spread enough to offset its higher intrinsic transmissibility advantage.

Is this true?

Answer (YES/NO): NO